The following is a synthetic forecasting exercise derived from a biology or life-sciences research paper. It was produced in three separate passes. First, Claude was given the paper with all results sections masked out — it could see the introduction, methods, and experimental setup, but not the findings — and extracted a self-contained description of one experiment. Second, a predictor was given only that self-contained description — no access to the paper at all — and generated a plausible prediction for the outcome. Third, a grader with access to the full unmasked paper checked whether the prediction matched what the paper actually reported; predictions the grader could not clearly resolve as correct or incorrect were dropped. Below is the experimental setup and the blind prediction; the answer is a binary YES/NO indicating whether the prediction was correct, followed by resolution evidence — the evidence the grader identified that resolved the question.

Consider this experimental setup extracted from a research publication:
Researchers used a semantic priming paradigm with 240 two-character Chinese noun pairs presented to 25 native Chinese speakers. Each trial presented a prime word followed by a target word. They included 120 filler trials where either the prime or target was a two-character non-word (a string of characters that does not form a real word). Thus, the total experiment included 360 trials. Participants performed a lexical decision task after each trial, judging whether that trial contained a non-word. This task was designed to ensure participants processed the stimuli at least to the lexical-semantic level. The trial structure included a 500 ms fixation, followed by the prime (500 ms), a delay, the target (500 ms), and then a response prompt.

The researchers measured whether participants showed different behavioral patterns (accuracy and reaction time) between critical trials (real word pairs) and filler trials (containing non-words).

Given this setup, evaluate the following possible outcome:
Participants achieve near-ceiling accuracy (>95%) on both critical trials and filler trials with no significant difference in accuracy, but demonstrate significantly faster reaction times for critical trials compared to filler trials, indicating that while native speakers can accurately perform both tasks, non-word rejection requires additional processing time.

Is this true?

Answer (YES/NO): NO